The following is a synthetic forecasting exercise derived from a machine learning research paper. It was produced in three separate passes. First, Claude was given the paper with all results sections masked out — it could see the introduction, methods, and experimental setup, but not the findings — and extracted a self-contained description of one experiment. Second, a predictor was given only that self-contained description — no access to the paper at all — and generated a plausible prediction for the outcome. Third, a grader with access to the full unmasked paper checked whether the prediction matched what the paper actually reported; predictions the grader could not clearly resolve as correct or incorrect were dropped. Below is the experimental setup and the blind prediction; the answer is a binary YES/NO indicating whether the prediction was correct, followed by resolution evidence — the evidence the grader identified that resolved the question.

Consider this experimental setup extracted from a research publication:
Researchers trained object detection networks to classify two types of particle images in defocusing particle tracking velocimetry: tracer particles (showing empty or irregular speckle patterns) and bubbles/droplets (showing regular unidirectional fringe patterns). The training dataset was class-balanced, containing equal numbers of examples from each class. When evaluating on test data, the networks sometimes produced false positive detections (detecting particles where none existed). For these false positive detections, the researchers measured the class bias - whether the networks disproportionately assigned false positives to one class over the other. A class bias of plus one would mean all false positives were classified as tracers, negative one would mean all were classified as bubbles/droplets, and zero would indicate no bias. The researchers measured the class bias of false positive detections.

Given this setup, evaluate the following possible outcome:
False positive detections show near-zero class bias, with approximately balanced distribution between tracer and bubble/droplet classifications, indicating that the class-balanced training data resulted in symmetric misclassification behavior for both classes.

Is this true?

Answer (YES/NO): NO